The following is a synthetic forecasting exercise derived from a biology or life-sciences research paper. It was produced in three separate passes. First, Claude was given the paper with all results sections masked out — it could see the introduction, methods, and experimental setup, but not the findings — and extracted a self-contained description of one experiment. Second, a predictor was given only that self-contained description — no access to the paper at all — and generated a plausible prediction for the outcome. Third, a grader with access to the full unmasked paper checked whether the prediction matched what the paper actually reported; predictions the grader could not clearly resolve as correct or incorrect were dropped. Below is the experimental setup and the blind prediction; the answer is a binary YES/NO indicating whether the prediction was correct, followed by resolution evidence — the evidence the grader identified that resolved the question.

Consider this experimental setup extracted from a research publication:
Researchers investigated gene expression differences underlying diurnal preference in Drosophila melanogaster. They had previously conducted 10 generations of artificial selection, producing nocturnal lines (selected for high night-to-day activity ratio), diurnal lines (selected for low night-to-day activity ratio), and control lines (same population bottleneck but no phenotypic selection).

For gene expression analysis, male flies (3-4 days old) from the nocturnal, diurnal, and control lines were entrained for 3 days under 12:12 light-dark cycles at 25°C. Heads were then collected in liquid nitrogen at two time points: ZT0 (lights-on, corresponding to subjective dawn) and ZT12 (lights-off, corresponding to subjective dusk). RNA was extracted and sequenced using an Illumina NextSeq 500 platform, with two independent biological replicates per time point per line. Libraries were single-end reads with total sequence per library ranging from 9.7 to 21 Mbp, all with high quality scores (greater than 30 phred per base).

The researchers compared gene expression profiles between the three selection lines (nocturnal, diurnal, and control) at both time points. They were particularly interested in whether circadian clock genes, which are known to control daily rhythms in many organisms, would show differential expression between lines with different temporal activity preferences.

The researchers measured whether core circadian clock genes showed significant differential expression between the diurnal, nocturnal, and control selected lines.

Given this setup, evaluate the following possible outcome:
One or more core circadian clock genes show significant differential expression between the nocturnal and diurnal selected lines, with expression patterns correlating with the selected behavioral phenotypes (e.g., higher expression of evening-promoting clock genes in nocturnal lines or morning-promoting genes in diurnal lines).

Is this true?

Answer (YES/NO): YES